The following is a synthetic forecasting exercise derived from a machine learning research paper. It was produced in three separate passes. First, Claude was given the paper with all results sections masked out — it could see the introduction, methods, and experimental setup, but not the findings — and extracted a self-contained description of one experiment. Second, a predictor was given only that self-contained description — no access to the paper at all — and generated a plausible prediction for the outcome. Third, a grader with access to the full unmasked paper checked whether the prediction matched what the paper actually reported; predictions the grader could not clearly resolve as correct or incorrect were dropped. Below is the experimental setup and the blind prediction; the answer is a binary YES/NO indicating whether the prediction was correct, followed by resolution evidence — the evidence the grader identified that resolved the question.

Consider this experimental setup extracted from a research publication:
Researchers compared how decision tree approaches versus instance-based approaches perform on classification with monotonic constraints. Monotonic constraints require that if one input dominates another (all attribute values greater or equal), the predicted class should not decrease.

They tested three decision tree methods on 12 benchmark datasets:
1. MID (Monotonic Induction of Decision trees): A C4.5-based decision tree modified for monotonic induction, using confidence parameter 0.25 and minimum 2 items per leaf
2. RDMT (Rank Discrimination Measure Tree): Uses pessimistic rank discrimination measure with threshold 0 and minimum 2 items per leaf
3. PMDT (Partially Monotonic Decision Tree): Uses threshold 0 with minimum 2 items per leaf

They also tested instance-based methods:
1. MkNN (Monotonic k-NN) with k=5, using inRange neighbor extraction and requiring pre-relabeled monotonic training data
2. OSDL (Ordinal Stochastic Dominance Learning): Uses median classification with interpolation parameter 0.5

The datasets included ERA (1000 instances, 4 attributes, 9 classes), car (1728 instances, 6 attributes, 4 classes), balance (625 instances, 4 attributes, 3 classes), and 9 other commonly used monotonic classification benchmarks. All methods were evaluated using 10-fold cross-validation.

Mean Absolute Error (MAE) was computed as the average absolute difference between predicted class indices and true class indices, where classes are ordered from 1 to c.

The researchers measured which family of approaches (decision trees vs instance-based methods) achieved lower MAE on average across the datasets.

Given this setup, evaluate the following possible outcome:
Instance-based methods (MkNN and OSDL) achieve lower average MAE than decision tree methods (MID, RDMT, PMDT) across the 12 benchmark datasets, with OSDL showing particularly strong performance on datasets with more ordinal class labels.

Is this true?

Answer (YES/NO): NO